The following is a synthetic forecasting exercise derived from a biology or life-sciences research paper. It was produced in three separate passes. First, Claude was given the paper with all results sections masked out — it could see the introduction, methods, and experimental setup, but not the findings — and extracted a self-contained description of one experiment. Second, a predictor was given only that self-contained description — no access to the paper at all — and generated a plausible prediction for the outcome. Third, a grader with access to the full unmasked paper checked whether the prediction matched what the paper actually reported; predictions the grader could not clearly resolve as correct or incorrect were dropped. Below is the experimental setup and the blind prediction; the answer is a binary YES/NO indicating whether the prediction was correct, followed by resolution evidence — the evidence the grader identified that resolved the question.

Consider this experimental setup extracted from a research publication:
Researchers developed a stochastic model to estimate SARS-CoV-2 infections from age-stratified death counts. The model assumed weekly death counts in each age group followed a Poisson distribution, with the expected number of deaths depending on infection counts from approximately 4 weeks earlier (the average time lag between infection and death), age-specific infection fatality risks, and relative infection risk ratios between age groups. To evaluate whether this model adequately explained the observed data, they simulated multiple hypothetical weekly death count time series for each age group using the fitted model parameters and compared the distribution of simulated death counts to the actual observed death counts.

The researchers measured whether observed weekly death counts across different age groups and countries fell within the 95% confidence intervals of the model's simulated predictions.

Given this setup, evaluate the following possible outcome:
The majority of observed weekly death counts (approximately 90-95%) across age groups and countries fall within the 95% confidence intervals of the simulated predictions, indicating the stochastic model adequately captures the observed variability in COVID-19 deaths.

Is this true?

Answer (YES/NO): YES